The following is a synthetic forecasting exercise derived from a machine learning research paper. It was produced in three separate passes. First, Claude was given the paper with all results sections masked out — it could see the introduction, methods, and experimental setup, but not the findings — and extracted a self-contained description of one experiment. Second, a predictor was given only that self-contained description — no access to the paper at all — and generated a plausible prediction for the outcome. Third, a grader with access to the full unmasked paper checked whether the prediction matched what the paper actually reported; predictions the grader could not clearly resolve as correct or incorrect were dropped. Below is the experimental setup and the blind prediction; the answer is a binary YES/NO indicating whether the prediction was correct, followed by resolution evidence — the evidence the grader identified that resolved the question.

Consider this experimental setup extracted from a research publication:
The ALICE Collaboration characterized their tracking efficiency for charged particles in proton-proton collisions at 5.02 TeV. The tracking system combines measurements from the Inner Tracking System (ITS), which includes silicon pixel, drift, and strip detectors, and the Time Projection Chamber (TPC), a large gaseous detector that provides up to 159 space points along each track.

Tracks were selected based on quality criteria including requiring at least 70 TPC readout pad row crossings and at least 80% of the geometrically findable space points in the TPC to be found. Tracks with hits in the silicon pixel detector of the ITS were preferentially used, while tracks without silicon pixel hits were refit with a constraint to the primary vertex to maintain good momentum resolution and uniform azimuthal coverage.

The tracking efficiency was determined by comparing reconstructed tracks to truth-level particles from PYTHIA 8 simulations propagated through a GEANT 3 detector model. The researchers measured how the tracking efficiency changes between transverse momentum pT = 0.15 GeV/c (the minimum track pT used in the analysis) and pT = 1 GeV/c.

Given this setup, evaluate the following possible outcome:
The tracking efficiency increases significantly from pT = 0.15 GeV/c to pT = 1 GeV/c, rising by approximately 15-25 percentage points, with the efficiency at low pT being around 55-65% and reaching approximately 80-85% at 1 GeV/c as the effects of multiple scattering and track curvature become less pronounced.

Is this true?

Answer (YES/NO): NO